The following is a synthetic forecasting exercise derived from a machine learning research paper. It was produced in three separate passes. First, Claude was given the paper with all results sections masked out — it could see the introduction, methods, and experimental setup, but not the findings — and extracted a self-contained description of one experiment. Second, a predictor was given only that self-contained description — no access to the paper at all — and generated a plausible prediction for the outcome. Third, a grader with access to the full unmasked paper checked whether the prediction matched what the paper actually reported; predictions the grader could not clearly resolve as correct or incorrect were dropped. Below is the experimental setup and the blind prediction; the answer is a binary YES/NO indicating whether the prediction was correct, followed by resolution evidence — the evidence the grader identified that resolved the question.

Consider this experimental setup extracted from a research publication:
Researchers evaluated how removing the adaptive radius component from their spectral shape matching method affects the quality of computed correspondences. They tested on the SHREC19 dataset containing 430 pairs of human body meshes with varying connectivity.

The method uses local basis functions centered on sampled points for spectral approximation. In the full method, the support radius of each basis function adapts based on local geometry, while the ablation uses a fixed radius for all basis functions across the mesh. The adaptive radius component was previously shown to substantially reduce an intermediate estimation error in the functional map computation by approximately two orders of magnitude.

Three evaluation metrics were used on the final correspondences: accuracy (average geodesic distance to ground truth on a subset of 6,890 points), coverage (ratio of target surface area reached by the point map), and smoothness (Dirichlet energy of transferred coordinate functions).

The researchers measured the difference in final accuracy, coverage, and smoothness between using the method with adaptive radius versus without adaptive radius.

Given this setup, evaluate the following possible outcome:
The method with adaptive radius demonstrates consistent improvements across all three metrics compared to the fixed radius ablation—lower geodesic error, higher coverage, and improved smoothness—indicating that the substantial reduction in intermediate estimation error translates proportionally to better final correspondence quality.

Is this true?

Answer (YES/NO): NO